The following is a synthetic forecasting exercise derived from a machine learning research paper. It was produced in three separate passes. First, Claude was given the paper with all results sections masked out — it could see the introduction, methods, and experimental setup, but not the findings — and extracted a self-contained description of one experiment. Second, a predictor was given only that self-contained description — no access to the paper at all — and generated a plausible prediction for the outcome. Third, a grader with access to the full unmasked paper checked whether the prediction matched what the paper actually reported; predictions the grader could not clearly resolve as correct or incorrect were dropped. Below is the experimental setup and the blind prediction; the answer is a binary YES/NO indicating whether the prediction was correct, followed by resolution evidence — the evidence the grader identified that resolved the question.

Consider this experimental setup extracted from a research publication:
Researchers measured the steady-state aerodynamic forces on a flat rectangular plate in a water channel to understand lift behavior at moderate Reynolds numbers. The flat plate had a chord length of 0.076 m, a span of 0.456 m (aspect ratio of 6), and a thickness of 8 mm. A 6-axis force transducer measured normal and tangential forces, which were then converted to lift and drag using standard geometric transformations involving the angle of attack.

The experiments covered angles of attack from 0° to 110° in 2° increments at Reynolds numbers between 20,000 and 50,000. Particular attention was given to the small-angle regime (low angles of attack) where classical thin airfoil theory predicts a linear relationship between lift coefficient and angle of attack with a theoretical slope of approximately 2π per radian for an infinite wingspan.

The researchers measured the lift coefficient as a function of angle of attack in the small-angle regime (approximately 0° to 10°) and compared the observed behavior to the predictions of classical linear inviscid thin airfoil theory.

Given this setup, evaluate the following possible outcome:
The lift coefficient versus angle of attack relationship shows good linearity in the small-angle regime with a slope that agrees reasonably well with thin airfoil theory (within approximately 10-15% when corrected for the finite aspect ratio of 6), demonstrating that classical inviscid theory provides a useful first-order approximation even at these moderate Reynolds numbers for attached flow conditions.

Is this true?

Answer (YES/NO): YES